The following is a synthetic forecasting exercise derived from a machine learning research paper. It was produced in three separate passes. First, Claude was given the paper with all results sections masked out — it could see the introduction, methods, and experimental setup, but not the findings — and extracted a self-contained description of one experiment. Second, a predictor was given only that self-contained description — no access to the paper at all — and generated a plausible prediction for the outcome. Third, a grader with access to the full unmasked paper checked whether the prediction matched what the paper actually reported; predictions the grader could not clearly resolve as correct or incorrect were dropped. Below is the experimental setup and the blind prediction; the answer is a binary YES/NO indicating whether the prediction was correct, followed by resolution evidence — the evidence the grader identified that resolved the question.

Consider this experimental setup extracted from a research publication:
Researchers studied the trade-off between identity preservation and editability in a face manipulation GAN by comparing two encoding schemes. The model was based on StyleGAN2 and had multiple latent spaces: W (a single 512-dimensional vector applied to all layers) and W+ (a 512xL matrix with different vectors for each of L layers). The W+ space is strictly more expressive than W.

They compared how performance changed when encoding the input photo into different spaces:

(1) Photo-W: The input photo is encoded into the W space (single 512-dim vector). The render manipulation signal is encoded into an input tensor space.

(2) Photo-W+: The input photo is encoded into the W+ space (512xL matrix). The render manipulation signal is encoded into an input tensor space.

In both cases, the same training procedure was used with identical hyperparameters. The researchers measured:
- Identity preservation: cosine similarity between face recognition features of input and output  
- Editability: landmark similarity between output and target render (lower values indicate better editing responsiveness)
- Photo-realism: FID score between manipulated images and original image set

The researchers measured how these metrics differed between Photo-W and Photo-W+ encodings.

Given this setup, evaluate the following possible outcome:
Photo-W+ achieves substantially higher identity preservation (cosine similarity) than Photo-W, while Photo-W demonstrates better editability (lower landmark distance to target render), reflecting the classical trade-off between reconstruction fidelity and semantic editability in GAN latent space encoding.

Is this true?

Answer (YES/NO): YES